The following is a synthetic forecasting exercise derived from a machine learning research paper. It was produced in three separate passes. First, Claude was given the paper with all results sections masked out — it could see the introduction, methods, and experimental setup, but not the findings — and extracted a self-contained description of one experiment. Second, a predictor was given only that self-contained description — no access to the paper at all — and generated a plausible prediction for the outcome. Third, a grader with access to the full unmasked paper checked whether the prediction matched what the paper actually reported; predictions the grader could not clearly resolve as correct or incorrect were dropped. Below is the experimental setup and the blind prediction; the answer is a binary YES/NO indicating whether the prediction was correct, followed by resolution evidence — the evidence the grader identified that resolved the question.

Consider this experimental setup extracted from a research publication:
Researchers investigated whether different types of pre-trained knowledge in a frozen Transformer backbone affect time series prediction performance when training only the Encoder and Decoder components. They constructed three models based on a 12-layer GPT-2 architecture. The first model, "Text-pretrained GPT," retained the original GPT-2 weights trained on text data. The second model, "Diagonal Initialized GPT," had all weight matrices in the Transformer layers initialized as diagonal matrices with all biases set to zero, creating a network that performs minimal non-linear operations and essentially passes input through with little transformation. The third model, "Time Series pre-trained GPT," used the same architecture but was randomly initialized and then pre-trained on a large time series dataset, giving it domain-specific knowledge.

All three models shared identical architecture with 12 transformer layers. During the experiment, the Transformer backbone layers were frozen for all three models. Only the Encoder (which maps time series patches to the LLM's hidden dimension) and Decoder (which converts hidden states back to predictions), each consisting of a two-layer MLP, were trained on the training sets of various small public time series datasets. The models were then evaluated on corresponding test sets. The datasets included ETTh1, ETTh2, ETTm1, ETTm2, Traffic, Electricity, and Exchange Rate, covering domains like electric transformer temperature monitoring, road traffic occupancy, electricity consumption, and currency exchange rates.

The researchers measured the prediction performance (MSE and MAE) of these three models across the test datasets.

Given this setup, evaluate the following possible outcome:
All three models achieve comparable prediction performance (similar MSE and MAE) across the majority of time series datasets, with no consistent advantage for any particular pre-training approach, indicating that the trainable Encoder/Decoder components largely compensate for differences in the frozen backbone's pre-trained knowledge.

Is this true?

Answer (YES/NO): YES